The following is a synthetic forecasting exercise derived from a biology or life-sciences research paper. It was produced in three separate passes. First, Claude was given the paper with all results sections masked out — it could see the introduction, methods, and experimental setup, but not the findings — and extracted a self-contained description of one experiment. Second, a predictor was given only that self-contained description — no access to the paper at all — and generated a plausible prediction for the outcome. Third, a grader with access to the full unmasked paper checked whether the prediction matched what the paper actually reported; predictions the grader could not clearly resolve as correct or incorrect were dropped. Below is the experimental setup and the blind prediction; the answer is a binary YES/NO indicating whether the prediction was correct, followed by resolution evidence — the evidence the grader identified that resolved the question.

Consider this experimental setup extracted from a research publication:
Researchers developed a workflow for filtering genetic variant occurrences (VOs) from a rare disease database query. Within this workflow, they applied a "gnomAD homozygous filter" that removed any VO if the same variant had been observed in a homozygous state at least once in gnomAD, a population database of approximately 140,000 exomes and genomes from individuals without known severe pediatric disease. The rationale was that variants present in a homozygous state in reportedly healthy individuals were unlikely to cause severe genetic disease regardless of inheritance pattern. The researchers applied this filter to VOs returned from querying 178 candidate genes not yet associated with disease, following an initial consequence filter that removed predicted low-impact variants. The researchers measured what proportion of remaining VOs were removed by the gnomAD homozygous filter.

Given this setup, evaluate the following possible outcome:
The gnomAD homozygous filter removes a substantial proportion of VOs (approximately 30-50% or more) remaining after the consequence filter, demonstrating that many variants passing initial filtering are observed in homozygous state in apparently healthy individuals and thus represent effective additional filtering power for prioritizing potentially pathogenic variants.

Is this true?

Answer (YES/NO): NO